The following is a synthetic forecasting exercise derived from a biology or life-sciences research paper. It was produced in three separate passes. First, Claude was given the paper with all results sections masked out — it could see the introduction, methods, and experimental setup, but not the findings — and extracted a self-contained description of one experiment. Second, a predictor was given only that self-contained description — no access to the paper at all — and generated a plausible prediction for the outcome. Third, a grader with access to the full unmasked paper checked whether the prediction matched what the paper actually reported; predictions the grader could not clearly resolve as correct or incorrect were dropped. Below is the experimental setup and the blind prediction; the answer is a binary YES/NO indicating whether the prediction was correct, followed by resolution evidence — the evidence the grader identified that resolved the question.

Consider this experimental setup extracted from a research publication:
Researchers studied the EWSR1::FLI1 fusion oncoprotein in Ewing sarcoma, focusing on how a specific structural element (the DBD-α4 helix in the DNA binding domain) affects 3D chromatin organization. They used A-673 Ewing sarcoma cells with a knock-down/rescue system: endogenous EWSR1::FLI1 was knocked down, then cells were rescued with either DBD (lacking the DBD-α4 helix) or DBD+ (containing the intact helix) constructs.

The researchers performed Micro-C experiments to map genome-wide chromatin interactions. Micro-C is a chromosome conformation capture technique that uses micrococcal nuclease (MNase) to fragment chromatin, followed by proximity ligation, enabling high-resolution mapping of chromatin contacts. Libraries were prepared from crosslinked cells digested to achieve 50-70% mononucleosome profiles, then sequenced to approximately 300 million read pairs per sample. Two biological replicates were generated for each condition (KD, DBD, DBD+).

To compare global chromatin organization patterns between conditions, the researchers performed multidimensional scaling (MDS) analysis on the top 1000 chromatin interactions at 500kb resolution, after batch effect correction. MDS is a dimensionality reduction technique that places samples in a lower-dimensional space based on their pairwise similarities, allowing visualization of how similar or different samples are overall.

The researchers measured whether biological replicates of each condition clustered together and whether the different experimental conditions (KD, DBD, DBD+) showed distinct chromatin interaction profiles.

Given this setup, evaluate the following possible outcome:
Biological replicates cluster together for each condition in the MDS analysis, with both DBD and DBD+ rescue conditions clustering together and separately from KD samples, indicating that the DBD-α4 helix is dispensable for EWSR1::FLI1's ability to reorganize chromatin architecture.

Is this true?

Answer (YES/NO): NO